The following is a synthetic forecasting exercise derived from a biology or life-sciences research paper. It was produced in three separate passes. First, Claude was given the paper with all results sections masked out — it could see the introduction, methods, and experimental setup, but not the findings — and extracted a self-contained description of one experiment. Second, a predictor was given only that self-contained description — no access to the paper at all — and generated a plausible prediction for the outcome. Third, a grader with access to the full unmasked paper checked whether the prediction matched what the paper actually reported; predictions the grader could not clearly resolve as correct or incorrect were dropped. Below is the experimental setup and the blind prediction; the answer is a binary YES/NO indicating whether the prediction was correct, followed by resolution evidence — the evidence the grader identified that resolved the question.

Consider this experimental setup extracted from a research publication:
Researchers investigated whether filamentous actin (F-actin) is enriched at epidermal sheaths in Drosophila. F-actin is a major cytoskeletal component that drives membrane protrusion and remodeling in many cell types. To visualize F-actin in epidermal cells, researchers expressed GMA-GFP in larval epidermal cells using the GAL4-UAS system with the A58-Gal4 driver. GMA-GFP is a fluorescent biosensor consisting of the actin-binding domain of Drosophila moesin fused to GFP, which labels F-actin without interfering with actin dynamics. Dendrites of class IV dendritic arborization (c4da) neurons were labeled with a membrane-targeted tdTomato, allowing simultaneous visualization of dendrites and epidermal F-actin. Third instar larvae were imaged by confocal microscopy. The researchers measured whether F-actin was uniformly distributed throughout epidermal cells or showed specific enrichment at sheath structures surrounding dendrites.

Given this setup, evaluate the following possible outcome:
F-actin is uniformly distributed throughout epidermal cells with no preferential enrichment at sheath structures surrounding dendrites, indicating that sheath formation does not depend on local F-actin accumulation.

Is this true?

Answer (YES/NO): NO